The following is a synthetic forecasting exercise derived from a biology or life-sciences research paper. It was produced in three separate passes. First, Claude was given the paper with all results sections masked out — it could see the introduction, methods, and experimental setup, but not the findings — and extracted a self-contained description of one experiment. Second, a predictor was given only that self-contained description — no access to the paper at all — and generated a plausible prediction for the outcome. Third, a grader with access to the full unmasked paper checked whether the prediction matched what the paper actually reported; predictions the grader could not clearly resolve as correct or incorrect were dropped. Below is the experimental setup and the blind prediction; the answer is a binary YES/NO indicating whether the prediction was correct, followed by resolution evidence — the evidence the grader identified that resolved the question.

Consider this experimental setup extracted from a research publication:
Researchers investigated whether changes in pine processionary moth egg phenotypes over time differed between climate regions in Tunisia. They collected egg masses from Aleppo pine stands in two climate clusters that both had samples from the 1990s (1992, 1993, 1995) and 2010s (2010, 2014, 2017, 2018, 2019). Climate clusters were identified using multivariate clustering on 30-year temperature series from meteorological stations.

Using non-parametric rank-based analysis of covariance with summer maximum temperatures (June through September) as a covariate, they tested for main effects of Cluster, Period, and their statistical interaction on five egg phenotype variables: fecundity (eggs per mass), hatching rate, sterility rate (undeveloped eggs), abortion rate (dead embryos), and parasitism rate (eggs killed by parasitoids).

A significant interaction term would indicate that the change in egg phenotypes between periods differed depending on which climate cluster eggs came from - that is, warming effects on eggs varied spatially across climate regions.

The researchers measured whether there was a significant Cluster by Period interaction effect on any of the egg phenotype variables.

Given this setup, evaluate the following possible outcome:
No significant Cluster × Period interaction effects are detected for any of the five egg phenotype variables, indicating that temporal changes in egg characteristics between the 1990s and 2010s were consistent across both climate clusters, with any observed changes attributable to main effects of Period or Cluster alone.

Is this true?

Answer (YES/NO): NO